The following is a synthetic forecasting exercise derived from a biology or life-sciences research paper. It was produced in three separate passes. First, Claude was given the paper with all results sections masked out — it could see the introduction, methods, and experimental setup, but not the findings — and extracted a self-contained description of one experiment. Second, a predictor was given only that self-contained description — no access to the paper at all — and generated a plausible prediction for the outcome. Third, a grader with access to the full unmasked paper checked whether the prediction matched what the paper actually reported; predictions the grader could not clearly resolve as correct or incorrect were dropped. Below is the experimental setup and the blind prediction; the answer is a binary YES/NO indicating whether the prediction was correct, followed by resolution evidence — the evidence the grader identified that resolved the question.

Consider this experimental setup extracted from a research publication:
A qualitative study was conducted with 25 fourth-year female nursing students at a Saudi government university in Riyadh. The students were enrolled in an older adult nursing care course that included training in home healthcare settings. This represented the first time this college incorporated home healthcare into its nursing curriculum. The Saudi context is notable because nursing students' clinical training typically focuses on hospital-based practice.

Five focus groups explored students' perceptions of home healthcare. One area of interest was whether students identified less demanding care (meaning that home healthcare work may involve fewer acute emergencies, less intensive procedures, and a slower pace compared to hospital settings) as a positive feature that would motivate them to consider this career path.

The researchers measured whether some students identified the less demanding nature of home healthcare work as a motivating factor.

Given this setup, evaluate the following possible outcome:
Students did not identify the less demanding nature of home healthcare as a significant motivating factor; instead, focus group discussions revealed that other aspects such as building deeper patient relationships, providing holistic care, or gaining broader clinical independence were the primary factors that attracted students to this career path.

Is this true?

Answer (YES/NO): NO